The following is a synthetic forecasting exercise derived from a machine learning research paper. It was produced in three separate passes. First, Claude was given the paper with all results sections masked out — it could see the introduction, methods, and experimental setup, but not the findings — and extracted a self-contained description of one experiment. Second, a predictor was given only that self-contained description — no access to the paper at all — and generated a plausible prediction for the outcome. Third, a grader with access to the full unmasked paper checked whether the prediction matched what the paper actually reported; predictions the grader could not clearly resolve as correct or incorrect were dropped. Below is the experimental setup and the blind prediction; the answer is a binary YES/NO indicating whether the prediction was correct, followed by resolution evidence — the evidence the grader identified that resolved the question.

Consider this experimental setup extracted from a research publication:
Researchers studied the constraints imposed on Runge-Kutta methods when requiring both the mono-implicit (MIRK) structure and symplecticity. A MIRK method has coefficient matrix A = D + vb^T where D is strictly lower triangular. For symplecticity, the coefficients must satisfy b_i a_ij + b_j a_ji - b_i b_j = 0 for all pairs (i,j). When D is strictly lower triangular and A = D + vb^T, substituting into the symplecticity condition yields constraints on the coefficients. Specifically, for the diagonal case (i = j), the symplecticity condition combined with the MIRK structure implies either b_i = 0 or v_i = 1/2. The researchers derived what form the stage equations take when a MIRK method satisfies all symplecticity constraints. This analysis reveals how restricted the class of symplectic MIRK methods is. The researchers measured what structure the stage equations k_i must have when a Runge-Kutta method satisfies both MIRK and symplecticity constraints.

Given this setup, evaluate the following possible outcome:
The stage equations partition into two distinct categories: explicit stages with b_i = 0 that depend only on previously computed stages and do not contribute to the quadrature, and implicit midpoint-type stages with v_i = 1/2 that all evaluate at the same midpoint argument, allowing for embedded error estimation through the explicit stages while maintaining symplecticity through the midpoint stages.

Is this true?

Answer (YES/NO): NO